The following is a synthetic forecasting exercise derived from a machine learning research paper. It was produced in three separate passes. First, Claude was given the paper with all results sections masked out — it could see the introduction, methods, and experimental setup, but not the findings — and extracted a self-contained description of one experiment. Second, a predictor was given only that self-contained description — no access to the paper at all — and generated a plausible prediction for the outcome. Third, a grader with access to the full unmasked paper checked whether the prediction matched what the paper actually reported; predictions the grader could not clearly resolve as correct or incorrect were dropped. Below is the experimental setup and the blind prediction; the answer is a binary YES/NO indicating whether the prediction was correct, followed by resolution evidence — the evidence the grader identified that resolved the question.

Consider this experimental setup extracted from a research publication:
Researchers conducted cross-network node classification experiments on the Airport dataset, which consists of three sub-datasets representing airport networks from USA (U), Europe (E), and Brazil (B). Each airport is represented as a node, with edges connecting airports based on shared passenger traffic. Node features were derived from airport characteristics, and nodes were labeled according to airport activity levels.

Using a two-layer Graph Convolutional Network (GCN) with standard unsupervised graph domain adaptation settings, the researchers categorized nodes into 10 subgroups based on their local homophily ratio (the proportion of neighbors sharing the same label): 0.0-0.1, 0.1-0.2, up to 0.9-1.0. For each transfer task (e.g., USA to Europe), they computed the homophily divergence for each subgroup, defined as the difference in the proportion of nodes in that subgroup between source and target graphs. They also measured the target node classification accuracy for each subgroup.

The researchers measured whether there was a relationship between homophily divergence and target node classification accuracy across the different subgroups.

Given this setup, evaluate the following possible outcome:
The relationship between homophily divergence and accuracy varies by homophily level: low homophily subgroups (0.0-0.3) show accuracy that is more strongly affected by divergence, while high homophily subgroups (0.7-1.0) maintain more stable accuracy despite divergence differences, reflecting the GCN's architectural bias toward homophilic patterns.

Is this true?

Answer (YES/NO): NO